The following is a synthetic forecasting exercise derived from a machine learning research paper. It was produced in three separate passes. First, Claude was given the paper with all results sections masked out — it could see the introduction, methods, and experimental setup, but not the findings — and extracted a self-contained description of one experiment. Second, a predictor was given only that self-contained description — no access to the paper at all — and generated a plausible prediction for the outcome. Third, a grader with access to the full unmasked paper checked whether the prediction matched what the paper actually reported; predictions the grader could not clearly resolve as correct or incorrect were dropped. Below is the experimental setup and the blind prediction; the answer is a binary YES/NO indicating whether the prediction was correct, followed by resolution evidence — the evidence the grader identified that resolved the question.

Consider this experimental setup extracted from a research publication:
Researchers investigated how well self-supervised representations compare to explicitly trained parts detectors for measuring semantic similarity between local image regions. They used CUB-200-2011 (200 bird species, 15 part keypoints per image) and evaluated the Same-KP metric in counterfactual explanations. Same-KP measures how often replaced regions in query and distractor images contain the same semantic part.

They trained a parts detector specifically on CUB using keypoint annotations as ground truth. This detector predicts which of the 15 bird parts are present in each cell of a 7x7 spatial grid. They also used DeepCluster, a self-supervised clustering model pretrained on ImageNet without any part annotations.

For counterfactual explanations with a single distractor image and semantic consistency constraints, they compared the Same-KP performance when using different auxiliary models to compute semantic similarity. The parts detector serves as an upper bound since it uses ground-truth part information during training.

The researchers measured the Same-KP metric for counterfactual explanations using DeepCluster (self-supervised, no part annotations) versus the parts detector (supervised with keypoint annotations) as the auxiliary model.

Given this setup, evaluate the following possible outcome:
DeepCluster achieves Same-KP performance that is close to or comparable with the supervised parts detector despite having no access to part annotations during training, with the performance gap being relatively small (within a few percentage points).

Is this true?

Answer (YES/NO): YES